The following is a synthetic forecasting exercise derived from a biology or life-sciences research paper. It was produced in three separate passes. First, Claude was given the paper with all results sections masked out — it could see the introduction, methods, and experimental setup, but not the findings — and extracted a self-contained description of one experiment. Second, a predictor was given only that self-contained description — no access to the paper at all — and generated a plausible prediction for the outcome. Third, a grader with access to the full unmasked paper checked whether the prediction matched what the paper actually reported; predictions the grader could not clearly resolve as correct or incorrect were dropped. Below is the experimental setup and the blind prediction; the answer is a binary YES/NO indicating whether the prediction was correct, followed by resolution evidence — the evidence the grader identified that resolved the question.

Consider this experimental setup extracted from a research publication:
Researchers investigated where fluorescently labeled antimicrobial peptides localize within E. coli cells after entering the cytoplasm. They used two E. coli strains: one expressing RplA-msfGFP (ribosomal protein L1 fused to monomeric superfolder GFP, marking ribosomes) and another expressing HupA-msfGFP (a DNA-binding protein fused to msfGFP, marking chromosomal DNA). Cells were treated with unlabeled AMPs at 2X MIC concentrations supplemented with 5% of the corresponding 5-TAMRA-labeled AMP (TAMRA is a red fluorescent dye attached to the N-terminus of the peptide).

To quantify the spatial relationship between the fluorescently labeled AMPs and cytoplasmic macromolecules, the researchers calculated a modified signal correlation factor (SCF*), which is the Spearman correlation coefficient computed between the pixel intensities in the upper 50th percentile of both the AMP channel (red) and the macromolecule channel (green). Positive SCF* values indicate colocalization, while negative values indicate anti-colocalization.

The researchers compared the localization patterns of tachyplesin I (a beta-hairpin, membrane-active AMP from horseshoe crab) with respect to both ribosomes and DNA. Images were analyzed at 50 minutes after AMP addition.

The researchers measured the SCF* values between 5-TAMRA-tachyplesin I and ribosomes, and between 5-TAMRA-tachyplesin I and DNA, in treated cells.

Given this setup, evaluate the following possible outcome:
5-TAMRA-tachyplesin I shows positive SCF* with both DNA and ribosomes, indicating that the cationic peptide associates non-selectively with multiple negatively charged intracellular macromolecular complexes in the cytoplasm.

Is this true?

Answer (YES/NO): NO